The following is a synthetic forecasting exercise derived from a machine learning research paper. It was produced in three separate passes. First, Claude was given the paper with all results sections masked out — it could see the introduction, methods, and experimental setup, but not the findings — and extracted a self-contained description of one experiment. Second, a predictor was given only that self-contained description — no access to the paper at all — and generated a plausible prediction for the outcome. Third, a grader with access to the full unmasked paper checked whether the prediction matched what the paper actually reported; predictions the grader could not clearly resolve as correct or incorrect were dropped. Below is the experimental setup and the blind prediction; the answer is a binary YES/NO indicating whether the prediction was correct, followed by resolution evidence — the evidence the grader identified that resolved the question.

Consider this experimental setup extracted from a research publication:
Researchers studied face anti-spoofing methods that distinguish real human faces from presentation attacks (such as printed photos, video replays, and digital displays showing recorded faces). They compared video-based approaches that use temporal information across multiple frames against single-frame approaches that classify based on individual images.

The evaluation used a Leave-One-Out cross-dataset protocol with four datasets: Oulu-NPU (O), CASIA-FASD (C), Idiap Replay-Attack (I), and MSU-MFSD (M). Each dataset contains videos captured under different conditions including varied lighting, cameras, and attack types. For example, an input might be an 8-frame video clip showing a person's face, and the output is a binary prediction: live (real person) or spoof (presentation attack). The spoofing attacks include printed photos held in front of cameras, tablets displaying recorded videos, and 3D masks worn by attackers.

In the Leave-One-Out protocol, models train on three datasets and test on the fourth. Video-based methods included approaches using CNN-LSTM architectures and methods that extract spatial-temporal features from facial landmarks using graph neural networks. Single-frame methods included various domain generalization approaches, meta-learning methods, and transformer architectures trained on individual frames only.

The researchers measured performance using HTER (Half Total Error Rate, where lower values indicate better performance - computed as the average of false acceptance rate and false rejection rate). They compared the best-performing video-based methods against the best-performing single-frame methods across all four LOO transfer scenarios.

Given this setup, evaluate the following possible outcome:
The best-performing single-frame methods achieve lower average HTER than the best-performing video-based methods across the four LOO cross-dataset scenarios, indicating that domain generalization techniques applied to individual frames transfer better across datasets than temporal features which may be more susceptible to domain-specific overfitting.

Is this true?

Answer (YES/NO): NO